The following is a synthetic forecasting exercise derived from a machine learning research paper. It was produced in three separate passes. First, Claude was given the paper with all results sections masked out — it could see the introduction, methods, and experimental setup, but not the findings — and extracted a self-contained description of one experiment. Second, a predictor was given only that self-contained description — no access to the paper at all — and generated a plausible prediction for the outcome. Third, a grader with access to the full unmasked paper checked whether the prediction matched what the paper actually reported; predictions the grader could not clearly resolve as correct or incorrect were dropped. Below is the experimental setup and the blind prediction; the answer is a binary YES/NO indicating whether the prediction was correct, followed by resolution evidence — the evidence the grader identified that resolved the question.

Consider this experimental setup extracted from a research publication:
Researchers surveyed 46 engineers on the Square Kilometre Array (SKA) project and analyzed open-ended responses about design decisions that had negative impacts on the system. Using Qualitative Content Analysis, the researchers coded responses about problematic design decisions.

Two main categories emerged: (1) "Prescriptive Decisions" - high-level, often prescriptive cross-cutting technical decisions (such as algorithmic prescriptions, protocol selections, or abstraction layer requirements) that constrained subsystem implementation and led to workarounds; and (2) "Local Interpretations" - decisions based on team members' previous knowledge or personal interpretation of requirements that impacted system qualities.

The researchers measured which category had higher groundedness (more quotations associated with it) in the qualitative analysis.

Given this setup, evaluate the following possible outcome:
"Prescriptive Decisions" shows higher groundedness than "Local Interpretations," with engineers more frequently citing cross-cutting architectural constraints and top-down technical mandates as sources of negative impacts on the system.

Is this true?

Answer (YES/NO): NO